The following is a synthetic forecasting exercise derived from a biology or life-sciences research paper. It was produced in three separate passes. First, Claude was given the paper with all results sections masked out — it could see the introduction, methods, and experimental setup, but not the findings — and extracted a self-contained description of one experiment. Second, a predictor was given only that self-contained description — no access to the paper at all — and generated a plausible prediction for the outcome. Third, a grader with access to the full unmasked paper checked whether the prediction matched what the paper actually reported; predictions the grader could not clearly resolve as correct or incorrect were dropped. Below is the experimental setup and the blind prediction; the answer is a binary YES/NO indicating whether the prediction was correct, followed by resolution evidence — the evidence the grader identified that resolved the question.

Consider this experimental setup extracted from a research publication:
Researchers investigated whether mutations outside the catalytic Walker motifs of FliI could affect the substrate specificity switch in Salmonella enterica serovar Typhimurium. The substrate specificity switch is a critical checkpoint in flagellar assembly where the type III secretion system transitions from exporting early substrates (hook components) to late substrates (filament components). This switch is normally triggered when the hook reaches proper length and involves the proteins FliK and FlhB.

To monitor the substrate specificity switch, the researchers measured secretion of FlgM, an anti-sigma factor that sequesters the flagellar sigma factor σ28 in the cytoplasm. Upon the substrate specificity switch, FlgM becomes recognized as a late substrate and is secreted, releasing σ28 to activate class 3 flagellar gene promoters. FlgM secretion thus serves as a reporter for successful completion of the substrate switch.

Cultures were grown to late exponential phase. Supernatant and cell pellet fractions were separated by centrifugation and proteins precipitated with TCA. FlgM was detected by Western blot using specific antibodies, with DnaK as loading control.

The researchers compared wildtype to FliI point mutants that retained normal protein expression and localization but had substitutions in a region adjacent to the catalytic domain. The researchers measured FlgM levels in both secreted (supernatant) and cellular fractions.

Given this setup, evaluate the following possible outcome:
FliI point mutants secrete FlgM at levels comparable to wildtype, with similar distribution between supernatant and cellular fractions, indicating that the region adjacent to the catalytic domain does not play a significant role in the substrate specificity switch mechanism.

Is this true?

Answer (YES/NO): NO